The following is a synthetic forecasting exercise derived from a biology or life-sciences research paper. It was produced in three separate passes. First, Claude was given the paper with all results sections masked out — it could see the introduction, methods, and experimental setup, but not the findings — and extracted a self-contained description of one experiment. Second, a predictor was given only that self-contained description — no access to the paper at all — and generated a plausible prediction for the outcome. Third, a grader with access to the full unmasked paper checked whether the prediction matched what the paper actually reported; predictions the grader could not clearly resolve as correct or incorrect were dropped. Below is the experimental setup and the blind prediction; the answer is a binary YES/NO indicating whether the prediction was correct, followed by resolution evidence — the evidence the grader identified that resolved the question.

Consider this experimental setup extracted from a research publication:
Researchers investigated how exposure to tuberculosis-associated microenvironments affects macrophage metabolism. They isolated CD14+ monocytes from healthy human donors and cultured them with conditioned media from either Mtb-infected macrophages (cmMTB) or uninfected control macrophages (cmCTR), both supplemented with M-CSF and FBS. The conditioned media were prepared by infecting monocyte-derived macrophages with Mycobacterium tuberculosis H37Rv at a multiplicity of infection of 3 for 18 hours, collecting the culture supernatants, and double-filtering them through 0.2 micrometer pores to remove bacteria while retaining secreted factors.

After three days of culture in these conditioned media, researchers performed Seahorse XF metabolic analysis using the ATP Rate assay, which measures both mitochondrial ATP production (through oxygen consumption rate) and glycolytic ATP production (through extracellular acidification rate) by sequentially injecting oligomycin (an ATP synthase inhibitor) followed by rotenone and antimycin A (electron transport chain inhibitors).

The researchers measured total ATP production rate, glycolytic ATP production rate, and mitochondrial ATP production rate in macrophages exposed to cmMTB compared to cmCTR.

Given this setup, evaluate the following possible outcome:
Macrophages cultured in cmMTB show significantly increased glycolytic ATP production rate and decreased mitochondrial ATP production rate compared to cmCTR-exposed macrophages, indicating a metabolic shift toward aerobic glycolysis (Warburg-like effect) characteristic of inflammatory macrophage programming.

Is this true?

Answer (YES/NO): NO